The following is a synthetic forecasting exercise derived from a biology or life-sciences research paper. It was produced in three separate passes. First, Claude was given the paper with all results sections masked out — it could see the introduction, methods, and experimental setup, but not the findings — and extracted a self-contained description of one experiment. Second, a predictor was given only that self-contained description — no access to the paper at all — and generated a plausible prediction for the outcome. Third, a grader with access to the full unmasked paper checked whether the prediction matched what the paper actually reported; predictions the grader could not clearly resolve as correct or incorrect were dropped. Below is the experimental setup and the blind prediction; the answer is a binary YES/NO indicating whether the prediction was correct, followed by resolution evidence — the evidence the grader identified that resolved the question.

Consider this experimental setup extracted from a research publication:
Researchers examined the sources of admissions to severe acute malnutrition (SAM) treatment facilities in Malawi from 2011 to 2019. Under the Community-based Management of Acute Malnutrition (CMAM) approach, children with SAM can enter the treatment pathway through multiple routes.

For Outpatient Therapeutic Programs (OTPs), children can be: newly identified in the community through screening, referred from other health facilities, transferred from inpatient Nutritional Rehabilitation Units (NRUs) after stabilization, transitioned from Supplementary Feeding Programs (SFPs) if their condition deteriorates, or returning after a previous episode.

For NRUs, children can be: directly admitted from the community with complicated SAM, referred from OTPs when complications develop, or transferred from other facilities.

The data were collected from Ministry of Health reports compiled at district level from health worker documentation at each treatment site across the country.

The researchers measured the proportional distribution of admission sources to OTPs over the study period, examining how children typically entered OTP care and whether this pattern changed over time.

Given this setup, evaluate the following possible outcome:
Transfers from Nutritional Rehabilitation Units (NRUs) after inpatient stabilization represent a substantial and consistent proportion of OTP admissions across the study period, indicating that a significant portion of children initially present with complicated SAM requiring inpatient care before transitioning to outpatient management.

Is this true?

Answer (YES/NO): NO